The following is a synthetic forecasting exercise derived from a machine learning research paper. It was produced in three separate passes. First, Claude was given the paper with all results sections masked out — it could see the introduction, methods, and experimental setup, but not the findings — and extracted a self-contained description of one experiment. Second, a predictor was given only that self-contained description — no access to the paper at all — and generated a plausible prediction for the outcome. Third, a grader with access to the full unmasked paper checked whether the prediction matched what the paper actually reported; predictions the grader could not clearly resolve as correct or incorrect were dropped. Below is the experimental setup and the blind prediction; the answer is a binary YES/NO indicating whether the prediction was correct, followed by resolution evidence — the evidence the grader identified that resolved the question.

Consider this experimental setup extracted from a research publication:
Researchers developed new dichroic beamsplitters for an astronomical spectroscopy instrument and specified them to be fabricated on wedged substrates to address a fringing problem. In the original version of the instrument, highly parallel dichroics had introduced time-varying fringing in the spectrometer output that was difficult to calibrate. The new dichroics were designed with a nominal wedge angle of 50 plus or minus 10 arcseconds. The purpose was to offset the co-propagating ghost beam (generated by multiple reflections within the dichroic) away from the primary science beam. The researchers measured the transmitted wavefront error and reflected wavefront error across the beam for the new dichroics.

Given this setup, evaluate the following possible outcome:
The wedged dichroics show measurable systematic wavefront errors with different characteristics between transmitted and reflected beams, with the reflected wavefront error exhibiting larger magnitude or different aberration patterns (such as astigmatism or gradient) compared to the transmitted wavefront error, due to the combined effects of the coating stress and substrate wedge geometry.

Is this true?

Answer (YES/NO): NO